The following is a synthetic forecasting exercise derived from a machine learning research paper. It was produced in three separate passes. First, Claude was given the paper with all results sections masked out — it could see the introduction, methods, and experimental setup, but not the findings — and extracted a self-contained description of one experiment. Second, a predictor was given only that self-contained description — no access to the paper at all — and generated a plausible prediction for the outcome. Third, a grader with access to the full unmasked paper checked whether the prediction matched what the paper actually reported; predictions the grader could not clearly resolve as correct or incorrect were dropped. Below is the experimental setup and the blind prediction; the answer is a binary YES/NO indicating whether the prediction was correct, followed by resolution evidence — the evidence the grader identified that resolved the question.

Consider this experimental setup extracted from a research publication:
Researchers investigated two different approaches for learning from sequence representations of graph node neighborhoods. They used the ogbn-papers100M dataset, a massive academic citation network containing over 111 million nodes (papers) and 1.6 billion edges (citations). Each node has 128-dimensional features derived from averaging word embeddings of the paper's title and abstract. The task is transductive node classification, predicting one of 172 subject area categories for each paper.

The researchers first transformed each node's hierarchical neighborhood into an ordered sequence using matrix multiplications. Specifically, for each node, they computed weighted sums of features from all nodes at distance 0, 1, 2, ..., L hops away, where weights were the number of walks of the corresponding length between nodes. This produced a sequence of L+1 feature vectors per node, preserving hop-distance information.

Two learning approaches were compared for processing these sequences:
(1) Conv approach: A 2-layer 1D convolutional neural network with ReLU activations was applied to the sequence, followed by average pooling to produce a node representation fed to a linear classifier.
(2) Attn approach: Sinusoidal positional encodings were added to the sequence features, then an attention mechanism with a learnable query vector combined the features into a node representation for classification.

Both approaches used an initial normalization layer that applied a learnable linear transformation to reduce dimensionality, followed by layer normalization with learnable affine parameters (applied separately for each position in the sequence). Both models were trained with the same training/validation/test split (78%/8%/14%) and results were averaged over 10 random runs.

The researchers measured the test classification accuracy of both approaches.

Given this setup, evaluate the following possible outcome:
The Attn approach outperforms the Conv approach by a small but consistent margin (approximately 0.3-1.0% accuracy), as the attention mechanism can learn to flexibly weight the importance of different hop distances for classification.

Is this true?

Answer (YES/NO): NO